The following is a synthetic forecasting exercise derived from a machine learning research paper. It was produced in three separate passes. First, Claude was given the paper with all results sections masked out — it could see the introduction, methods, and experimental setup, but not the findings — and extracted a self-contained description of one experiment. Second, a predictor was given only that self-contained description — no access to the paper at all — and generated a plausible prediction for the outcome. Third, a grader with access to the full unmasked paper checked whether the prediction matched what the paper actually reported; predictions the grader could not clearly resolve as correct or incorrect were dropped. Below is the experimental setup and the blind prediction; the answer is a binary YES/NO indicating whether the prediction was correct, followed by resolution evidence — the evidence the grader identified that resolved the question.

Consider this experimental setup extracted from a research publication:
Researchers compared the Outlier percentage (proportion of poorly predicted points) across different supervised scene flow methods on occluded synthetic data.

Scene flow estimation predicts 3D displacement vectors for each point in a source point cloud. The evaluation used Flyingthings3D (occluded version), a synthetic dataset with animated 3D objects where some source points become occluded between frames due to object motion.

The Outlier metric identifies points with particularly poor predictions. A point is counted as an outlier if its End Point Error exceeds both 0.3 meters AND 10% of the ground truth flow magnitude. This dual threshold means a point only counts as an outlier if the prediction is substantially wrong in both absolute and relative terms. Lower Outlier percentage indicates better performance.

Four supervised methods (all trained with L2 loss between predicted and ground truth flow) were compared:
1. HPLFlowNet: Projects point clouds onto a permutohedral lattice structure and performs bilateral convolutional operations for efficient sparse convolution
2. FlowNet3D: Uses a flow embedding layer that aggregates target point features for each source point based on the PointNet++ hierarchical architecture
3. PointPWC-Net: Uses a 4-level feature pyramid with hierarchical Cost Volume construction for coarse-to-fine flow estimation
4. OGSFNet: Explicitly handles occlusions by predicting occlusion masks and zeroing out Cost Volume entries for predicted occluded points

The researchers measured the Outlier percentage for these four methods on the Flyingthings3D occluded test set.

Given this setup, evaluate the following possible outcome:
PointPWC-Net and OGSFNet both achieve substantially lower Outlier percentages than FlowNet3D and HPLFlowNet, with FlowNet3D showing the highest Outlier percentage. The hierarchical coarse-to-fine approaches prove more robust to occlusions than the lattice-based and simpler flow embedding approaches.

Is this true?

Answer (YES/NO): NO